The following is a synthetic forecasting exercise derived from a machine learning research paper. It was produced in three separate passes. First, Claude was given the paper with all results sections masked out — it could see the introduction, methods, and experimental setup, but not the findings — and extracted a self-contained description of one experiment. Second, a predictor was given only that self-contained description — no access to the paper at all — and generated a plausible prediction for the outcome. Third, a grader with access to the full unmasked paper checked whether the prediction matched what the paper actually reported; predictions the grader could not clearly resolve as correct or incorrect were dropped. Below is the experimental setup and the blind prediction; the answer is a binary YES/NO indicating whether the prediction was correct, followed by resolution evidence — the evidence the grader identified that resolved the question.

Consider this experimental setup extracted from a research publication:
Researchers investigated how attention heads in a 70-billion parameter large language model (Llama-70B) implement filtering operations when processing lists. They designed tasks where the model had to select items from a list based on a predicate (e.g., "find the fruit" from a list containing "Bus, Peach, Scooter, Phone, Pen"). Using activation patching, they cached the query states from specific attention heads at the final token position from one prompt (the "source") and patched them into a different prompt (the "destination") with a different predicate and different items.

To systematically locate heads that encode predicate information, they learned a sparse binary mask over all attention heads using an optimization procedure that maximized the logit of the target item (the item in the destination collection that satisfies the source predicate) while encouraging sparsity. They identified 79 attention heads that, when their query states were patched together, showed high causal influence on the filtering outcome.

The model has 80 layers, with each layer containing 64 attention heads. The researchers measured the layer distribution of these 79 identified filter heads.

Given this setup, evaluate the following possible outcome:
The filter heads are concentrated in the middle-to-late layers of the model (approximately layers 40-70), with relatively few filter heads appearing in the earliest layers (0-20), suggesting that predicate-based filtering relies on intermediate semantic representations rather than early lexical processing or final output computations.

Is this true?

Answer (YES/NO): NO